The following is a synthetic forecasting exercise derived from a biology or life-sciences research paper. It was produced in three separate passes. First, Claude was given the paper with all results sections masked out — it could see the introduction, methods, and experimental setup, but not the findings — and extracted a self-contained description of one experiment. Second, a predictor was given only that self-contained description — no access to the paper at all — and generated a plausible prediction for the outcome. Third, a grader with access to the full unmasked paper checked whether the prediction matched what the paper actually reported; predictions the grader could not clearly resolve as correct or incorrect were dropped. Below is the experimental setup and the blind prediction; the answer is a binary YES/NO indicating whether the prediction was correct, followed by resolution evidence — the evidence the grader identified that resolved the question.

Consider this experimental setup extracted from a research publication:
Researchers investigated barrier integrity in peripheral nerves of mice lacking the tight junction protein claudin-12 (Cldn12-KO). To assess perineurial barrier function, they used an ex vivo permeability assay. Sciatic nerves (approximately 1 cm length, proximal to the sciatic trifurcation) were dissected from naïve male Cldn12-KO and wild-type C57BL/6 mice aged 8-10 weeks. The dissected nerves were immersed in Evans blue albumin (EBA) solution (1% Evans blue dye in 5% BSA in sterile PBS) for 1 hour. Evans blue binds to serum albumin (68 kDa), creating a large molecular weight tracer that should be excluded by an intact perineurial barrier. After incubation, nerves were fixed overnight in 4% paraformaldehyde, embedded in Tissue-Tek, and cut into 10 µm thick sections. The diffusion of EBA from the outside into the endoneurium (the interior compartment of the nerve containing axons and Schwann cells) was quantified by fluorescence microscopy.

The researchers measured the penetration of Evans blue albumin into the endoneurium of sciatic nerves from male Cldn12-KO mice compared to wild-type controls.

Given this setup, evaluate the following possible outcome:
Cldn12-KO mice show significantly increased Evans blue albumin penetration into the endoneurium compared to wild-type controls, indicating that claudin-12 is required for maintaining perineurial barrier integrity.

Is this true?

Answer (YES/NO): YES